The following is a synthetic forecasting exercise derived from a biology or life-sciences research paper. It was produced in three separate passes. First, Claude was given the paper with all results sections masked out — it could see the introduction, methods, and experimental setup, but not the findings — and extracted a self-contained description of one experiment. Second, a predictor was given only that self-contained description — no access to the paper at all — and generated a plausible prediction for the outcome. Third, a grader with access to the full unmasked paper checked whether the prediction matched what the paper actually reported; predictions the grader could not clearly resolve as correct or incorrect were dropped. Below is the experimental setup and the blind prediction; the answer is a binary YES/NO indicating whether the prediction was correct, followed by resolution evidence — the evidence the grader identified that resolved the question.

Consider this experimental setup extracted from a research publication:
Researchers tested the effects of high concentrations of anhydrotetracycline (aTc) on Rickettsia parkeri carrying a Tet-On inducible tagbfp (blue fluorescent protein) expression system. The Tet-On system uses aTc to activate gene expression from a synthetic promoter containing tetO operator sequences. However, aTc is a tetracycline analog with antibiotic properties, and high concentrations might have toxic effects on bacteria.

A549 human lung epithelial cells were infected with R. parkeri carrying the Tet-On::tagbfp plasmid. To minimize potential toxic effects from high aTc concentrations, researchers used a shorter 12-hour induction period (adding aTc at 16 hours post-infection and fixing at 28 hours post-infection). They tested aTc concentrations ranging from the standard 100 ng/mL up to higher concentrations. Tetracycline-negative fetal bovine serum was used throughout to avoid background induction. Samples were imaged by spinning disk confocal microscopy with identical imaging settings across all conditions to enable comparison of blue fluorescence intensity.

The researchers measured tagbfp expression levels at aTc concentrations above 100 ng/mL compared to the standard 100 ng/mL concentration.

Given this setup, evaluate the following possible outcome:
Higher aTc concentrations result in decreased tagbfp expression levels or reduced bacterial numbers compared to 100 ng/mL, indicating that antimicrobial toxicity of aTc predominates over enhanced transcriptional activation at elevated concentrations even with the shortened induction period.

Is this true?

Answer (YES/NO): NO